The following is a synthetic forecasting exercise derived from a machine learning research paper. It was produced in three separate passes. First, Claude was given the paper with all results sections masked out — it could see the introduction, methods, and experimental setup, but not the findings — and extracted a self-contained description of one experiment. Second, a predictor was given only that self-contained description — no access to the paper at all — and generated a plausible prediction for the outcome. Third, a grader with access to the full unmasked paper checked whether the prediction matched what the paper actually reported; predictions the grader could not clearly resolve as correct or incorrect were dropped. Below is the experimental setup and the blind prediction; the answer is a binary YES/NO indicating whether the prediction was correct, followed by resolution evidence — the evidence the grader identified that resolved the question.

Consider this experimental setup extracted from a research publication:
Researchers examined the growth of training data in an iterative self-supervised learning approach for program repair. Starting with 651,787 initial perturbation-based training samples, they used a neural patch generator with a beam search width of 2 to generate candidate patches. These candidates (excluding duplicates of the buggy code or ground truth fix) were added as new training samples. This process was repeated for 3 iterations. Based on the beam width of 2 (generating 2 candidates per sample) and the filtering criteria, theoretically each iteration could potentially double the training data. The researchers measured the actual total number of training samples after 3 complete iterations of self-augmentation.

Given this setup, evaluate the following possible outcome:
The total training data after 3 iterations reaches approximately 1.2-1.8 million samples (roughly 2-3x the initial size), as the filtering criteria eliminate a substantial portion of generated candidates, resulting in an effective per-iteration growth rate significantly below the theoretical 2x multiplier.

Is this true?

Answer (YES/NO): NO